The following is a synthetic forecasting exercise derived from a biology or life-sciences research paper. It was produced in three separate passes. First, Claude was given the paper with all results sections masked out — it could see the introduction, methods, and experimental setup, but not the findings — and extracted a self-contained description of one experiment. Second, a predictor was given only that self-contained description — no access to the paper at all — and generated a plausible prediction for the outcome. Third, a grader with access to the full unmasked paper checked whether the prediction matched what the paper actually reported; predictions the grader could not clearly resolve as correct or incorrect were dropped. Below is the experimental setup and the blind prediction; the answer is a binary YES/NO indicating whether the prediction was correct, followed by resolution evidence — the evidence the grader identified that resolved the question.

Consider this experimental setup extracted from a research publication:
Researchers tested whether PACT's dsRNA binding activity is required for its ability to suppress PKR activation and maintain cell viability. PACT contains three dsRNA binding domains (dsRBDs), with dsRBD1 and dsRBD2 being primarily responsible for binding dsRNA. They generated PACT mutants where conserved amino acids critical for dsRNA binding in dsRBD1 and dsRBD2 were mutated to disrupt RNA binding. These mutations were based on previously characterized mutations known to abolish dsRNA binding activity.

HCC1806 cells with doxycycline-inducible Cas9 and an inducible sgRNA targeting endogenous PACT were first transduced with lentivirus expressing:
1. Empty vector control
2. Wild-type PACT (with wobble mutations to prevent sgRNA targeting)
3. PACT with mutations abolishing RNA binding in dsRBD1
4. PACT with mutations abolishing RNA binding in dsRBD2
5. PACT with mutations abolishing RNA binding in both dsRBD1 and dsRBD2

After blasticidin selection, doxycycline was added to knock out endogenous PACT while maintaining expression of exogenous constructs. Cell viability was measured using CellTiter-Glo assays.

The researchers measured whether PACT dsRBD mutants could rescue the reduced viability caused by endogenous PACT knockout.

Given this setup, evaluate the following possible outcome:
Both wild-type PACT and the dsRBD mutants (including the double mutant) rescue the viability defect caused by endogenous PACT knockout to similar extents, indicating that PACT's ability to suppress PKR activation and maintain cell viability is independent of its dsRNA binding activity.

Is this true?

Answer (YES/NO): NO